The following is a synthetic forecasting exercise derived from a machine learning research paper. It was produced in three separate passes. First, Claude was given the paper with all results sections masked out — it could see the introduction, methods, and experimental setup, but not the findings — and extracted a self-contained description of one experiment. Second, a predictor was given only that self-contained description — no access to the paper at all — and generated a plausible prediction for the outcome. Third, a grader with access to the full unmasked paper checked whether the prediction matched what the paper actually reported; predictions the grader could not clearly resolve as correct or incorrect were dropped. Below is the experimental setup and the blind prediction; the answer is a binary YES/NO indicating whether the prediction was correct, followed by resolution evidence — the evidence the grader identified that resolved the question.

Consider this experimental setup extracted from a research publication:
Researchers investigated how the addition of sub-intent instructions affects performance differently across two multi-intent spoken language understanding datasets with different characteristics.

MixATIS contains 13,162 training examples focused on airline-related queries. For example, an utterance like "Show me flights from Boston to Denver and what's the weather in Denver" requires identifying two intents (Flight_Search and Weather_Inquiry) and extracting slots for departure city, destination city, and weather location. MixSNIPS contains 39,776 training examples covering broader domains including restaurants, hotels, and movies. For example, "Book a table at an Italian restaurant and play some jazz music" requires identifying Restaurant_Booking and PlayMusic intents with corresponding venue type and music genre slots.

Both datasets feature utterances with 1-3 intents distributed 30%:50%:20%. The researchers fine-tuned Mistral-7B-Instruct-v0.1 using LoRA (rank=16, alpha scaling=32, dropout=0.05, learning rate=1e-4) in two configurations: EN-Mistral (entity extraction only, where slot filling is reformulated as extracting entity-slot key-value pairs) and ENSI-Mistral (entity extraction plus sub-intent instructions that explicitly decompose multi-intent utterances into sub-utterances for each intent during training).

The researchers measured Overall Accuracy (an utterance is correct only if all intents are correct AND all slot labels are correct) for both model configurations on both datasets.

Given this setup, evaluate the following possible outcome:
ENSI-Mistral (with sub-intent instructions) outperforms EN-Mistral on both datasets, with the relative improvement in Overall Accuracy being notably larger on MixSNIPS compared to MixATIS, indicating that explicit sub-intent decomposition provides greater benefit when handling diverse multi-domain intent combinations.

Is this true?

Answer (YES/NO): NO